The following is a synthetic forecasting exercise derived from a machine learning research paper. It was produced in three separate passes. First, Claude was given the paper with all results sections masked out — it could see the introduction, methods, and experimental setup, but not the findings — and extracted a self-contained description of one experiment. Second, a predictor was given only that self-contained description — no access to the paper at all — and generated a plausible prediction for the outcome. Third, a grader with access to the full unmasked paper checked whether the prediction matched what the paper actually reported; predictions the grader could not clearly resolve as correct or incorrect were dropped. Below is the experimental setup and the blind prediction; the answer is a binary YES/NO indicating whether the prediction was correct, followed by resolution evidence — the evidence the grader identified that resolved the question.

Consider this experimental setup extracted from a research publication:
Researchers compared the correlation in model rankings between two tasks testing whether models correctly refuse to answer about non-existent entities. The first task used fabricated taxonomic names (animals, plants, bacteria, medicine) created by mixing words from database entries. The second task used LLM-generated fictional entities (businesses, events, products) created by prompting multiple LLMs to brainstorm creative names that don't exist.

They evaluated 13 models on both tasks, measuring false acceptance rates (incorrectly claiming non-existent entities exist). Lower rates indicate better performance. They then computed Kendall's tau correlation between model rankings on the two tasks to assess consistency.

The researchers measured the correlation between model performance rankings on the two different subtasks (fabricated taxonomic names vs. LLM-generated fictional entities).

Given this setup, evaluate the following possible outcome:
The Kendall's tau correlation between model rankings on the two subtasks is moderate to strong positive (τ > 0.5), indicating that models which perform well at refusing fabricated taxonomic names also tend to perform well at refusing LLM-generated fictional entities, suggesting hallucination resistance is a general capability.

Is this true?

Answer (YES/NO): YES